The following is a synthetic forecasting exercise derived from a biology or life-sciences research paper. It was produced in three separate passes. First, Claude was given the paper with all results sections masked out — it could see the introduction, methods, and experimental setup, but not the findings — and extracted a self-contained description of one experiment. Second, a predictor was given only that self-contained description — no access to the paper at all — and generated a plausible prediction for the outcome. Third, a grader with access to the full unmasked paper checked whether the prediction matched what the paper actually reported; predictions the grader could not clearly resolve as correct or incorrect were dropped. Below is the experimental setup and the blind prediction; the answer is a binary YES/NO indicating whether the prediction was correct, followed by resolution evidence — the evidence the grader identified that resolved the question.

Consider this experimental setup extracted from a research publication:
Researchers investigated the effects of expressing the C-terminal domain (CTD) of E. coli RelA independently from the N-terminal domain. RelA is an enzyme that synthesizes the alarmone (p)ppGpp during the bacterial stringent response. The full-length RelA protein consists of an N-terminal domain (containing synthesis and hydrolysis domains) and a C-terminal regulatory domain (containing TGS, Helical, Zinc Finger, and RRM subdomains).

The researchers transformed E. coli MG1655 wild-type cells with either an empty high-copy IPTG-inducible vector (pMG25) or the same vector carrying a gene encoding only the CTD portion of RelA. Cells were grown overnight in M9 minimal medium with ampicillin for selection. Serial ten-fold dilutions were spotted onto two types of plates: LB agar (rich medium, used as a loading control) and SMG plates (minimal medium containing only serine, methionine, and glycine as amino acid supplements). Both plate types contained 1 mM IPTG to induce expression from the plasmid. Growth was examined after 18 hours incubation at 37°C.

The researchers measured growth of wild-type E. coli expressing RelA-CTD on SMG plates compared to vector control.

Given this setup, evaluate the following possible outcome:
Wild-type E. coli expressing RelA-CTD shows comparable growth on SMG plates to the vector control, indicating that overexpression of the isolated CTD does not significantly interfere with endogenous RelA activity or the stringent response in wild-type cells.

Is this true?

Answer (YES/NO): NO